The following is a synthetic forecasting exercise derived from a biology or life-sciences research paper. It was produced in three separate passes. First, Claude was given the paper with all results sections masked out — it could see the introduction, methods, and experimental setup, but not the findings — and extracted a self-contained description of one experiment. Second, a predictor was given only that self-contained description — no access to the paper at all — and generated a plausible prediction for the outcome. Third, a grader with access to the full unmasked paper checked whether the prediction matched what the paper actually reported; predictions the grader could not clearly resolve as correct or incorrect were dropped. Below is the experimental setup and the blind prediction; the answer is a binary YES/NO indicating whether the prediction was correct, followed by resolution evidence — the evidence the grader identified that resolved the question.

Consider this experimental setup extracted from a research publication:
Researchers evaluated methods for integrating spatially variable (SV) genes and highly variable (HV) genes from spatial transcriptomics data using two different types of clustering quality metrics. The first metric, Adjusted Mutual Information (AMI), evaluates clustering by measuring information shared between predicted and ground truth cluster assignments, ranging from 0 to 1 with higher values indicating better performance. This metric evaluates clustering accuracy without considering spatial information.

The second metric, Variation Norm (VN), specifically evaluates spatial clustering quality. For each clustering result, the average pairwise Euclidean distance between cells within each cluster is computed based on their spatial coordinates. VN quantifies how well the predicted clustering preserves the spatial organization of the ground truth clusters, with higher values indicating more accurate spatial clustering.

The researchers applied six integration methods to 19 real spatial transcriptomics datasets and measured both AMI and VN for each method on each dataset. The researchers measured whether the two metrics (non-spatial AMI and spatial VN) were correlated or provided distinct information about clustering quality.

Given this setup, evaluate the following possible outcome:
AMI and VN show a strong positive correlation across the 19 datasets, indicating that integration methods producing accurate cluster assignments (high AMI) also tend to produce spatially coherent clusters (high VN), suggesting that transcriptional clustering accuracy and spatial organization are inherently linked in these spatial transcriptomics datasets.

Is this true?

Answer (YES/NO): YES